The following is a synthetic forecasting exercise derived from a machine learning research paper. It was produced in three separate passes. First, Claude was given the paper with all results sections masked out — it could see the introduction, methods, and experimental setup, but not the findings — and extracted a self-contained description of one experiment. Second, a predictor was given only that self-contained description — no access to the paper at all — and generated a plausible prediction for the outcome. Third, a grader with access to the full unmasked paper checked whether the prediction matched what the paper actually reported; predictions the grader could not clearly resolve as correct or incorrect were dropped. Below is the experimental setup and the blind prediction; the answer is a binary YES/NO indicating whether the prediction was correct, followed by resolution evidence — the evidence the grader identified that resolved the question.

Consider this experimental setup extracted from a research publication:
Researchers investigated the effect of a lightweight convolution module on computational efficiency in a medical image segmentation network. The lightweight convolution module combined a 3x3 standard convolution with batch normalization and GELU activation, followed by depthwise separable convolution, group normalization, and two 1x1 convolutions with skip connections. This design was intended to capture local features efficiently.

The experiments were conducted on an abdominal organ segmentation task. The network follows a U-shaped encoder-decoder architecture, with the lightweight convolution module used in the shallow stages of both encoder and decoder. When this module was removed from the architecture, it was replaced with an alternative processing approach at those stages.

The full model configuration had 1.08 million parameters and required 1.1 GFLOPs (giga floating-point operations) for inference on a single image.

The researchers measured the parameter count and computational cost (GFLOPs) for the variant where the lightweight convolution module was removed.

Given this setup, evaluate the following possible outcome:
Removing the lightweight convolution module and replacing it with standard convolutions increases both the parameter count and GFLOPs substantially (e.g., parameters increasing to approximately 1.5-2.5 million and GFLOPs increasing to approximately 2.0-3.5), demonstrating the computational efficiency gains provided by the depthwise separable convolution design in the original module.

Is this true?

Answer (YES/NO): NO